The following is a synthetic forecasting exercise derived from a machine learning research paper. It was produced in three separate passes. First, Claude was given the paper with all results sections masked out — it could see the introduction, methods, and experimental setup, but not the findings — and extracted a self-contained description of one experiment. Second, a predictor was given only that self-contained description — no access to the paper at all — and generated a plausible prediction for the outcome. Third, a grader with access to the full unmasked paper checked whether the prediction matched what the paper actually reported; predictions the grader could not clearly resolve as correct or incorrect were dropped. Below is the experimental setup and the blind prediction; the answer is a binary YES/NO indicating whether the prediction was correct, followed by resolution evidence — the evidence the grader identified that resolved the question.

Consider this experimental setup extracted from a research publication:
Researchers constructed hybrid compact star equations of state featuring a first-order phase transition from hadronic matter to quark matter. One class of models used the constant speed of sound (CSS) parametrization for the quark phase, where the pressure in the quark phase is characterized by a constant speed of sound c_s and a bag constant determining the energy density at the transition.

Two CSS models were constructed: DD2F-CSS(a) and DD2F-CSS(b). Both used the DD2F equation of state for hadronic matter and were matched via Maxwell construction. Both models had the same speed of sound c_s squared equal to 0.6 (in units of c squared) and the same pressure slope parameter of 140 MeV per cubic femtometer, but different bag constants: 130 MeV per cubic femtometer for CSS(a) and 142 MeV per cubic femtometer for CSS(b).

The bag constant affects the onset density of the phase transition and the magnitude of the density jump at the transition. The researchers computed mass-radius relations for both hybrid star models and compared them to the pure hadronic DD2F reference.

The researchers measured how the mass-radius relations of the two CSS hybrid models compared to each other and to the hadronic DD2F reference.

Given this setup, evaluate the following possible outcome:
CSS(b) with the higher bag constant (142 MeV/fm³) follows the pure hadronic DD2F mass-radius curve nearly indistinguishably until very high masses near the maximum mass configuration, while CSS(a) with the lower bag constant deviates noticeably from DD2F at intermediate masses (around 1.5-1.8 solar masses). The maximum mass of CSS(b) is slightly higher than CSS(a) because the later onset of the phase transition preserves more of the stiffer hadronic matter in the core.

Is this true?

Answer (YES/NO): NO